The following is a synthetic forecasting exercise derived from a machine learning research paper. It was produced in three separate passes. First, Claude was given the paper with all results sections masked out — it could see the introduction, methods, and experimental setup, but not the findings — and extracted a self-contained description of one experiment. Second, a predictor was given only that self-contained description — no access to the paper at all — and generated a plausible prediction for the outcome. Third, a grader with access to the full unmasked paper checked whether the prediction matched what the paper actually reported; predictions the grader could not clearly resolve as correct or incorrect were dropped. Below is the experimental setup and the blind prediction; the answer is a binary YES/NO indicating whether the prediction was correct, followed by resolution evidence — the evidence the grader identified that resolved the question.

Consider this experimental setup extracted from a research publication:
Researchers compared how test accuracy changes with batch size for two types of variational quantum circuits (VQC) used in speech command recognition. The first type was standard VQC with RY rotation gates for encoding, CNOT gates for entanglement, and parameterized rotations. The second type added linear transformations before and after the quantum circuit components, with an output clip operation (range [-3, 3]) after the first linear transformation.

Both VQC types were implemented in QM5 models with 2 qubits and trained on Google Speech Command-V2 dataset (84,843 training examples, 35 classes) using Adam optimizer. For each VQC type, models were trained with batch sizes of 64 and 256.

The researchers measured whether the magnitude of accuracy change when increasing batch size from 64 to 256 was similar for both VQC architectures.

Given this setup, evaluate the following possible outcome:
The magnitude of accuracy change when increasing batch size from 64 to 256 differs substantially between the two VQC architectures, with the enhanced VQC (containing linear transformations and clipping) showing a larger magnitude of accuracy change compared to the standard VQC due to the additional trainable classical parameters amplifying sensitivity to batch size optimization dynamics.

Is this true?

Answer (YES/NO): NO